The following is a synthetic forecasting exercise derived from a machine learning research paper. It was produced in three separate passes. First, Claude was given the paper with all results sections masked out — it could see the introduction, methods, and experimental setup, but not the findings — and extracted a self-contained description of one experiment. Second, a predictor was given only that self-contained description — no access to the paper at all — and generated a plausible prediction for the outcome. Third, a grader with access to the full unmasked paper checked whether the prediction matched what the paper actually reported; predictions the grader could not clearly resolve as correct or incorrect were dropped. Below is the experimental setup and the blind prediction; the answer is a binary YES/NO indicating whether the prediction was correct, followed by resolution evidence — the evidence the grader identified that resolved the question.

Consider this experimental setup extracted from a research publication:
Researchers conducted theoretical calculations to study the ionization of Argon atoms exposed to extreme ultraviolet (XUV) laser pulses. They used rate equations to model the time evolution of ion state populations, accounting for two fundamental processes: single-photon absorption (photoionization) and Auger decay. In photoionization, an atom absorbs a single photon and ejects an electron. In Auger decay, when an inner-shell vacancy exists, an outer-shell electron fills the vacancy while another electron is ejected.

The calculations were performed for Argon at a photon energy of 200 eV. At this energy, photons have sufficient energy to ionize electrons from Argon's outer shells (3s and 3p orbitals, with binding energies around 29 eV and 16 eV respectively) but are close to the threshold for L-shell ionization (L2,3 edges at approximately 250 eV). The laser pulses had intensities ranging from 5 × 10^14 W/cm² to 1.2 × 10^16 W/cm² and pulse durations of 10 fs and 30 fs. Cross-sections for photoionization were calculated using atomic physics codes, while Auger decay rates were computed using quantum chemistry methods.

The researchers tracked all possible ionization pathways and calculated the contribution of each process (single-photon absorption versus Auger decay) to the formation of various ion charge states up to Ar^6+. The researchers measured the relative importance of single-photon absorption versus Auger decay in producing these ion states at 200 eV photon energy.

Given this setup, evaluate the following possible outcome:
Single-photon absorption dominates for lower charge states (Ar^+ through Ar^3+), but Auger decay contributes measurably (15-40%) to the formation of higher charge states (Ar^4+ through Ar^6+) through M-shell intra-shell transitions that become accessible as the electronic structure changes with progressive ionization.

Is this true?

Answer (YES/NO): NO